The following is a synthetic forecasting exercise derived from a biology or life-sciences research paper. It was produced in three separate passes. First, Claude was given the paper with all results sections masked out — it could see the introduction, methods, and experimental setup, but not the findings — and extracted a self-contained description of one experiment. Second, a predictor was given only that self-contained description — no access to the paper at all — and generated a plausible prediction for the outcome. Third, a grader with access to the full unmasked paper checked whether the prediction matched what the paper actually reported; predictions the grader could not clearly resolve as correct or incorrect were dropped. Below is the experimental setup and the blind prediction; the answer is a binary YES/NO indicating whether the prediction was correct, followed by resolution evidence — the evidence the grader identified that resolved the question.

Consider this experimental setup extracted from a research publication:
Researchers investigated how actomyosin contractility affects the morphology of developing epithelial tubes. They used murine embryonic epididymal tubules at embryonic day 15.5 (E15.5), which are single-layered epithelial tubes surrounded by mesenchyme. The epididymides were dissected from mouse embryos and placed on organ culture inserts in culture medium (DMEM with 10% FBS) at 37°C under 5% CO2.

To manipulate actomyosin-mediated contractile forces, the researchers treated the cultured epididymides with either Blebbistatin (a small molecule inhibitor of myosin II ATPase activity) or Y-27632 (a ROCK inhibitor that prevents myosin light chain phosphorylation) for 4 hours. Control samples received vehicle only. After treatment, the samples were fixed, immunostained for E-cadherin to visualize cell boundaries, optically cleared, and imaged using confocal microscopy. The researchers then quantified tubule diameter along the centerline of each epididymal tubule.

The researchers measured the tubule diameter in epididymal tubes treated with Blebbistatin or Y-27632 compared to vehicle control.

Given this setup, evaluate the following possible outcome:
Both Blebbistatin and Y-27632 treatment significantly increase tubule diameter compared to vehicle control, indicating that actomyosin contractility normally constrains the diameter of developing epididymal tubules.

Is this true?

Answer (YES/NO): YES